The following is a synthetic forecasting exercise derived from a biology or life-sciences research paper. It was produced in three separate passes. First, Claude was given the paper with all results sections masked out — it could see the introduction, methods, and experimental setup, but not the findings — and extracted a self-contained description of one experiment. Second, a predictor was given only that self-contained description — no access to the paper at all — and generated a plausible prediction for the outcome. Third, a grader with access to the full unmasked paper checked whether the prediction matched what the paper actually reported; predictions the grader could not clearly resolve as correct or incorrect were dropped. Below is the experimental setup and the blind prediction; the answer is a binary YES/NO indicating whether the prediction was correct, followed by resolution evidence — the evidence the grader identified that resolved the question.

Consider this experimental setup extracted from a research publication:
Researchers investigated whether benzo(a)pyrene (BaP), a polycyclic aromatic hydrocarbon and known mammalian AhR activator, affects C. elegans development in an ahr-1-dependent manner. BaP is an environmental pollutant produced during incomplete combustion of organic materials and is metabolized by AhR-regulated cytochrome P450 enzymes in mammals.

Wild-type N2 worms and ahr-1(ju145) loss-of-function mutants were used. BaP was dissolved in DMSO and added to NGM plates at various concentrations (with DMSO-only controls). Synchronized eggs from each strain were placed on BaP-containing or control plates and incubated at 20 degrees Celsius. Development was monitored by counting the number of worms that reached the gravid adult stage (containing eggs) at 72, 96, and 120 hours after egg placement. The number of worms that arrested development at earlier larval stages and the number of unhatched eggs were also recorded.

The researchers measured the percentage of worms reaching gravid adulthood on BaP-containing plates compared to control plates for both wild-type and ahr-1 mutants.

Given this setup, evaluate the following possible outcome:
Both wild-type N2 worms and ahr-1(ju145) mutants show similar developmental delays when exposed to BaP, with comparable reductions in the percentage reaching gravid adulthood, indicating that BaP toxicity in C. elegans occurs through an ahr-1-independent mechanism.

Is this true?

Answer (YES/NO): YES